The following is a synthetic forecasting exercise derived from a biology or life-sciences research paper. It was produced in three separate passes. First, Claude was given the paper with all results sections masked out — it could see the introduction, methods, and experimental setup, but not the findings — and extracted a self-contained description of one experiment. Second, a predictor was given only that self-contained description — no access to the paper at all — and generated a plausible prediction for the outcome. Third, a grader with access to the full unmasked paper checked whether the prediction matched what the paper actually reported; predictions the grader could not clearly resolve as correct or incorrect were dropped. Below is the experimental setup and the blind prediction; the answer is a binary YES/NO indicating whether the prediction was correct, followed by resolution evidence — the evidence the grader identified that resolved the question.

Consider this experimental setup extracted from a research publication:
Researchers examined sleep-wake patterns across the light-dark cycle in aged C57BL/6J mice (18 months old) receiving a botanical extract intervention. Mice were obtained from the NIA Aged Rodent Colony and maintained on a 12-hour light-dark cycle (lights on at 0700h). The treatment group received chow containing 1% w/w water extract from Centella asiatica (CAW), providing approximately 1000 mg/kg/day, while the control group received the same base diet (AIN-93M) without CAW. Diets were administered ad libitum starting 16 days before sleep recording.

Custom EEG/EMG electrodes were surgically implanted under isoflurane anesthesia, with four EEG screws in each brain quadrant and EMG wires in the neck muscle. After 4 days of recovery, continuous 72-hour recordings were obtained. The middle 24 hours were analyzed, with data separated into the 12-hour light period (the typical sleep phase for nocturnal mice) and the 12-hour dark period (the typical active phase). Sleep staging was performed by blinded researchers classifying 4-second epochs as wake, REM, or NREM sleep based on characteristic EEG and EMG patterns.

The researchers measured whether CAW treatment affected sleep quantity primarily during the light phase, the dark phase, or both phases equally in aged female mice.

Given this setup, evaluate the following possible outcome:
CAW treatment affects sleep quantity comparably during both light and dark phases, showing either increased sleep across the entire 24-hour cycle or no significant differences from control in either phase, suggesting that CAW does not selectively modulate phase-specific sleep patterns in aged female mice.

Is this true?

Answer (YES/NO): YES